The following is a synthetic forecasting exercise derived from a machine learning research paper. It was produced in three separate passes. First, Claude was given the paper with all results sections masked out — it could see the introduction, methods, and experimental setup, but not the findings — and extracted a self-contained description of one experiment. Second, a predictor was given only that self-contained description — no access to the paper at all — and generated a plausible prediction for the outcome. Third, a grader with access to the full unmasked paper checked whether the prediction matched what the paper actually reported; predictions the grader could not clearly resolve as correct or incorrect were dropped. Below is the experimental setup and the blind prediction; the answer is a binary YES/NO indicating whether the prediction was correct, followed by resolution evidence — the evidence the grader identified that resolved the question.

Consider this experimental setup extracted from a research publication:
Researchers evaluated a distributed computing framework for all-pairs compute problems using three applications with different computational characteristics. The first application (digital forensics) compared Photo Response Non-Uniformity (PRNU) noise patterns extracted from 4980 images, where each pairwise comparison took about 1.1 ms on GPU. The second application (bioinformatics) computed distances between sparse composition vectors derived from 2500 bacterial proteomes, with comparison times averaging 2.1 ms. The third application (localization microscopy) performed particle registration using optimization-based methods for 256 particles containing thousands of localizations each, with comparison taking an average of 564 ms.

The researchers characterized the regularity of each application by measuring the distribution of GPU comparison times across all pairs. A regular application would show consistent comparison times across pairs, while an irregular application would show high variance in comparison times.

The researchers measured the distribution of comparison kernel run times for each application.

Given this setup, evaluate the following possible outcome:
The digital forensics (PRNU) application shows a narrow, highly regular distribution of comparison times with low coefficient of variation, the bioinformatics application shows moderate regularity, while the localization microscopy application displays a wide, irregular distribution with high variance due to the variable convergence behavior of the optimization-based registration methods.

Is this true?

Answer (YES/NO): NO